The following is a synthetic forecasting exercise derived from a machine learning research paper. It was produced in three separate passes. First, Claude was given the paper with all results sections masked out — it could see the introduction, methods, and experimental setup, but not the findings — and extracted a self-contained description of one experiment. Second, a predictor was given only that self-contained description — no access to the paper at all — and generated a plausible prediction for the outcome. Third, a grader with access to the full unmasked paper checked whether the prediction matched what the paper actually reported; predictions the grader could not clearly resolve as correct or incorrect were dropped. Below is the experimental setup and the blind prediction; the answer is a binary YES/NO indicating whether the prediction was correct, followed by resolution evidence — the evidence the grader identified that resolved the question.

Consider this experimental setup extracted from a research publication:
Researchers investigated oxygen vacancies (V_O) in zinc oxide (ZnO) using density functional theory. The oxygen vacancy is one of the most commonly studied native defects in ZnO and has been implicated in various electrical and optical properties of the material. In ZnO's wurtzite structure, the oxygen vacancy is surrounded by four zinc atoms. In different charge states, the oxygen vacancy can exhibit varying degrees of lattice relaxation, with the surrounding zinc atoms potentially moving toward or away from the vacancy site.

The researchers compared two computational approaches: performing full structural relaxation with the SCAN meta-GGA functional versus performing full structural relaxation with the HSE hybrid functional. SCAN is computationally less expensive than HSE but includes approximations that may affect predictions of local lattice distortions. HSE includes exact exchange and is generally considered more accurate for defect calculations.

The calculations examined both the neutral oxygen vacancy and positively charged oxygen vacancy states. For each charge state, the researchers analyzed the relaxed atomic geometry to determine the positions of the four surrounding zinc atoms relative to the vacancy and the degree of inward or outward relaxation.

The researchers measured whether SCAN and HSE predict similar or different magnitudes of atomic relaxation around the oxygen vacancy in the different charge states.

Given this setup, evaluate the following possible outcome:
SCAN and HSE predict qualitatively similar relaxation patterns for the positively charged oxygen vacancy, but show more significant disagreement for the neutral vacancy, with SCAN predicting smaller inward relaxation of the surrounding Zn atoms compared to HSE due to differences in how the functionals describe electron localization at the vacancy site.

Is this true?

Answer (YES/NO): NO